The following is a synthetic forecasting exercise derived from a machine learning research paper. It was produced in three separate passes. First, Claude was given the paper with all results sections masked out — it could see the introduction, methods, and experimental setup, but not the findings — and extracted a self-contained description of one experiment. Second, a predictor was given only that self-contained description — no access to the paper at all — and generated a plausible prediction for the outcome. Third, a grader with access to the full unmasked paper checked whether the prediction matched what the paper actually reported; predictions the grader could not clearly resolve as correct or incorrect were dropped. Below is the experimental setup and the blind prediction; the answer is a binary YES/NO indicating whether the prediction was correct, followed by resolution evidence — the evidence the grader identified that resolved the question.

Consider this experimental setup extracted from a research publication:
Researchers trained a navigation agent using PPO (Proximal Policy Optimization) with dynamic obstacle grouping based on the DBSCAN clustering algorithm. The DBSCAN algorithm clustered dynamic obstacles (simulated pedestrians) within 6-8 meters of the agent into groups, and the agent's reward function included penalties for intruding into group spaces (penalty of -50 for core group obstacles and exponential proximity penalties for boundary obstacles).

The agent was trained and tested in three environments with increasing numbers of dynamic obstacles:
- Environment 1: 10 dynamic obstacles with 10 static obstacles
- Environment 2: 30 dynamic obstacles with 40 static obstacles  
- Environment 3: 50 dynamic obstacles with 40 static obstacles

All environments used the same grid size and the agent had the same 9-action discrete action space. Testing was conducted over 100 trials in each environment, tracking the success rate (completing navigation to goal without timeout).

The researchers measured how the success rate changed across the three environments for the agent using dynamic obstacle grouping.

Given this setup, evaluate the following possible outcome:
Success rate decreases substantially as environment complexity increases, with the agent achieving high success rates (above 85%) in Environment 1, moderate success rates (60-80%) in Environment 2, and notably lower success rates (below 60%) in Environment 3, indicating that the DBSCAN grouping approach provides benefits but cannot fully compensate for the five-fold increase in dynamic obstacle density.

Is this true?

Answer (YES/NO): NO